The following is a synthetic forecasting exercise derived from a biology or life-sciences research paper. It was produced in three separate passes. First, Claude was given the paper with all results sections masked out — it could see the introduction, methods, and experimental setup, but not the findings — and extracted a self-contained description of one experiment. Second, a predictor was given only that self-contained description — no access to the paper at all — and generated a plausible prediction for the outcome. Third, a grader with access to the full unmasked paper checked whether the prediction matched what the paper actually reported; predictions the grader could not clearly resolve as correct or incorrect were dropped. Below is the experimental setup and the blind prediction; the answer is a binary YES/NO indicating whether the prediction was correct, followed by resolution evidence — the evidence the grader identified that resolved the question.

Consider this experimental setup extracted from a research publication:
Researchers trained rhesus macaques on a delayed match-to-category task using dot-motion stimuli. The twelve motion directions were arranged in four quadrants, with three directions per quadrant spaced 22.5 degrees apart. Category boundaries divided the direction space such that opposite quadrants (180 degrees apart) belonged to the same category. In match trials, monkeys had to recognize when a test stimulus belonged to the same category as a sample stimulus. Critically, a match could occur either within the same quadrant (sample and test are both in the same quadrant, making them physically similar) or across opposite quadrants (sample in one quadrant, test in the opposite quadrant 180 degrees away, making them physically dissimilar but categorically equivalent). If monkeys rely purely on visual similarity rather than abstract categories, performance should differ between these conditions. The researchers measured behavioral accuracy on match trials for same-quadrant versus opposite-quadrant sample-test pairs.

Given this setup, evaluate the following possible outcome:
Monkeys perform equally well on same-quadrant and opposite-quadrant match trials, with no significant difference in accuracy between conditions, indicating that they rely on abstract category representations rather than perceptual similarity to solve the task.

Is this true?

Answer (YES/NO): YES